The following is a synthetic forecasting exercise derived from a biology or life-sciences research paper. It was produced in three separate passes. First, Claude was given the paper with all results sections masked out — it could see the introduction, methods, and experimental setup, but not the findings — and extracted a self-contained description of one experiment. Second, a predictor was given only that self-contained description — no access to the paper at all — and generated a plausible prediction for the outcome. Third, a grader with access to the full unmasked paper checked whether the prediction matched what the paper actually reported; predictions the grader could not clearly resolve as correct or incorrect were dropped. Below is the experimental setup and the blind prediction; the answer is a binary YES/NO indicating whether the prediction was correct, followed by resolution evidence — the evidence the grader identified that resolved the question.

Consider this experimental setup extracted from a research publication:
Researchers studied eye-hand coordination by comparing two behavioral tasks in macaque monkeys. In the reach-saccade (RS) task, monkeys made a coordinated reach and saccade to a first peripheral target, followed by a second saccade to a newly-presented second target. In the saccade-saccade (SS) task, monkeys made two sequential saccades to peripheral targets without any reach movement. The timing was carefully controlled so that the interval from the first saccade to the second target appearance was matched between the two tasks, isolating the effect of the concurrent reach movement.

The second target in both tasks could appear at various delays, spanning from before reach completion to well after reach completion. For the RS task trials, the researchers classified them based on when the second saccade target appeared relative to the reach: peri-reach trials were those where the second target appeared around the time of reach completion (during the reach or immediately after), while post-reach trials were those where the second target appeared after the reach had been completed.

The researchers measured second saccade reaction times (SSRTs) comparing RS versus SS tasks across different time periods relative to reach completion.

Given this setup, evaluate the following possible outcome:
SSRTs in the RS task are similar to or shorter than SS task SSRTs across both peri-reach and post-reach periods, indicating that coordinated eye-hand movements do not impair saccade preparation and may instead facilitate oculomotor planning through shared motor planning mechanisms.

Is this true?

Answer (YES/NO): NO